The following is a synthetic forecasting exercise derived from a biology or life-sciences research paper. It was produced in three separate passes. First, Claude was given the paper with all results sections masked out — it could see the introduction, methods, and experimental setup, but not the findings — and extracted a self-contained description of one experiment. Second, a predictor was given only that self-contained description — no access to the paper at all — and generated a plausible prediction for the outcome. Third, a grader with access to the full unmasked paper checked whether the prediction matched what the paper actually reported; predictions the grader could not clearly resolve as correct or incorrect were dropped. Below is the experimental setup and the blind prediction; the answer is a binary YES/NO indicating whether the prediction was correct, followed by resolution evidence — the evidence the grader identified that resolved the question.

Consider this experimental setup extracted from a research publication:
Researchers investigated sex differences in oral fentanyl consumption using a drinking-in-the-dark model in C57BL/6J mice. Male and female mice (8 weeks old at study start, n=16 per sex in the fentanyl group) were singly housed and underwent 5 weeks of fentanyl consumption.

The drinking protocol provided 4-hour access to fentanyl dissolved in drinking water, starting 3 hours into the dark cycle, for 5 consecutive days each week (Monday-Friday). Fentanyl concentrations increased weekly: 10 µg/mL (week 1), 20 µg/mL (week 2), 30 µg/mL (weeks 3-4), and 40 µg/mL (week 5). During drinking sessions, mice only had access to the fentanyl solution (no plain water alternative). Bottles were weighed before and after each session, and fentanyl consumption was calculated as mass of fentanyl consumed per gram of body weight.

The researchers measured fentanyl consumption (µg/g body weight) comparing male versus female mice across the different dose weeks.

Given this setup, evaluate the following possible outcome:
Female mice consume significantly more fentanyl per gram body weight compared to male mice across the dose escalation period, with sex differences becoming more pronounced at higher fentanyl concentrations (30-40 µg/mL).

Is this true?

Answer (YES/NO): NO